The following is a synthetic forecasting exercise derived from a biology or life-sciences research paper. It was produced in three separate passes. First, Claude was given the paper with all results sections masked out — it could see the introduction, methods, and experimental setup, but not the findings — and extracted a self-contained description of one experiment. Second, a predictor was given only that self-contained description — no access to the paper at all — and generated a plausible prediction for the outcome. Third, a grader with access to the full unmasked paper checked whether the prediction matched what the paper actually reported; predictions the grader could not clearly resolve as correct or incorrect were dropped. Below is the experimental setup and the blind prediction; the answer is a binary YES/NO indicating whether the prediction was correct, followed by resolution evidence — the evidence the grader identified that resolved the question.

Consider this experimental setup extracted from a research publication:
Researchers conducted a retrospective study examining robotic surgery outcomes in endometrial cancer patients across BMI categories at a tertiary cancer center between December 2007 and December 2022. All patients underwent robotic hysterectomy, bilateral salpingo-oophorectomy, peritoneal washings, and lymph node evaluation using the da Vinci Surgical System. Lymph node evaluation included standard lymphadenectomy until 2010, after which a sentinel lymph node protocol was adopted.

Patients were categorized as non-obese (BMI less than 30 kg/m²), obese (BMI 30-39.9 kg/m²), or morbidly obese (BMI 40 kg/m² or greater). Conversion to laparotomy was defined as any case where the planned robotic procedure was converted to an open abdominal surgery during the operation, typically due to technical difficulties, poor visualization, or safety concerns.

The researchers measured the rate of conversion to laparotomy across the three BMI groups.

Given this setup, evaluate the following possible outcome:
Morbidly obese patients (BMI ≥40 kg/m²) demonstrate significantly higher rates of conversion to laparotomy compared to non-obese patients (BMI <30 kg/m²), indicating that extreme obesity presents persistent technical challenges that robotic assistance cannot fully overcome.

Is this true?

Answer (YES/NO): NO